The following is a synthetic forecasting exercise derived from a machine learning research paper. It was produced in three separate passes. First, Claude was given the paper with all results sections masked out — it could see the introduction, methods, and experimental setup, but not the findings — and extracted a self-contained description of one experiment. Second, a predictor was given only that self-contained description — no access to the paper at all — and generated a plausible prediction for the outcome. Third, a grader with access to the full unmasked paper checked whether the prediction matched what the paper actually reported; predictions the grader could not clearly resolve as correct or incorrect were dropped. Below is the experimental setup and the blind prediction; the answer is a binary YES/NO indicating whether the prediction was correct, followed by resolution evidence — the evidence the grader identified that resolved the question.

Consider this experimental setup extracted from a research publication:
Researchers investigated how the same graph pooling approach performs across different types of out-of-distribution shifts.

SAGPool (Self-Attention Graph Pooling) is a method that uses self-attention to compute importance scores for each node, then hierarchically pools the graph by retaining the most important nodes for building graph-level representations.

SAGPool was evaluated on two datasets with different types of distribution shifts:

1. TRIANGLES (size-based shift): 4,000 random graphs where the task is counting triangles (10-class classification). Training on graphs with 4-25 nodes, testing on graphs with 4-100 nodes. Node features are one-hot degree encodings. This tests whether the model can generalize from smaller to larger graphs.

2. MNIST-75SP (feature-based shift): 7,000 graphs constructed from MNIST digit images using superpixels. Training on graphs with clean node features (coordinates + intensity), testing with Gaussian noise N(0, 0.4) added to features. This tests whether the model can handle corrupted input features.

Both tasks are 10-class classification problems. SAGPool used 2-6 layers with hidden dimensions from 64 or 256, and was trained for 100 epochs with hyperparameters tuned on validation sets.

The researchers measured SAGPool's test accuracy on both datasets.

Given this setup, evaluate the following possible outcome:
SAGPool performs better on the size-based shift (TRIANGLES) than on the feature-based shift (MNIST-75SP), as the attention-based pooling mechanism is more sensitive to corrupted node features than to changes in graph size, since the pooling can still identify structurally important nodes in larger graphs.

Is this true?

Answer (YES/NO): YES